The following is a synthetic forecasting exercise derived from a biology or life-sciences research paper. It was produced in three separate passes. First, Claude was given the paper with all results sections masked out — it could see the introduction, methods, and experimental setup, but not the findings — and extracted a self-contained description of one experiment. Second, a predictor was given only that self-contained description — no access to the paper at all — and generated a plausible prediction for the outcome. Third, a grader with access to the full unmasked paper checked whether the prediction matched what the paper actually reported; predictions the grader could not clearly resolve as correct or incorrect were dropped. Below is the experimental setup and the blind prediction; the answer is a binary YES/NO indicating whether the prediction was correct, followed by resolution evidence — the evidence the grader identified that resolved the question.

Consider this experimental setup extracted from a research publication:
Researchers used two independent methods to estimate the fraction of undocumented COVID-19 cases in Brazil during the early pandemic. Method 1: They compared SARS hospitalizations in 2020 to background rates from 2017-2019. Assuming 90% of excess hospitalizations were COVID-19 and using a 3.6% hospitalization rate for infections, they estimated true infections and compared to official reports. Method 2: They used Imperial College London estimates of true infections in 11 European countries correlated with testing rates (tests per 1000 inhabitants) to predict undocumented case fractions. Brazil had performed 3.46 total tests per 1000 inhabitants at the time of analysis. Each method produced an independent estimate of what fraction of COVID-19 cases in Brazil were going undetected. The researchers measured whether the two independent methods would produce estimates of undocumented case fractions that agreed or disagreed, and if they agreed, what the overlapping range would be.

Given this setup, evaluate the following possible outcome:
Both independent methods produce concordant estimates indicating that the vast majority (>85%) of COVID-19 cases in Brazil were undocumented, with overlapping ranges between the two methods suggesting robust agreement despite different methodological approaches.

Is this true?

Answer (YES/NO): YES